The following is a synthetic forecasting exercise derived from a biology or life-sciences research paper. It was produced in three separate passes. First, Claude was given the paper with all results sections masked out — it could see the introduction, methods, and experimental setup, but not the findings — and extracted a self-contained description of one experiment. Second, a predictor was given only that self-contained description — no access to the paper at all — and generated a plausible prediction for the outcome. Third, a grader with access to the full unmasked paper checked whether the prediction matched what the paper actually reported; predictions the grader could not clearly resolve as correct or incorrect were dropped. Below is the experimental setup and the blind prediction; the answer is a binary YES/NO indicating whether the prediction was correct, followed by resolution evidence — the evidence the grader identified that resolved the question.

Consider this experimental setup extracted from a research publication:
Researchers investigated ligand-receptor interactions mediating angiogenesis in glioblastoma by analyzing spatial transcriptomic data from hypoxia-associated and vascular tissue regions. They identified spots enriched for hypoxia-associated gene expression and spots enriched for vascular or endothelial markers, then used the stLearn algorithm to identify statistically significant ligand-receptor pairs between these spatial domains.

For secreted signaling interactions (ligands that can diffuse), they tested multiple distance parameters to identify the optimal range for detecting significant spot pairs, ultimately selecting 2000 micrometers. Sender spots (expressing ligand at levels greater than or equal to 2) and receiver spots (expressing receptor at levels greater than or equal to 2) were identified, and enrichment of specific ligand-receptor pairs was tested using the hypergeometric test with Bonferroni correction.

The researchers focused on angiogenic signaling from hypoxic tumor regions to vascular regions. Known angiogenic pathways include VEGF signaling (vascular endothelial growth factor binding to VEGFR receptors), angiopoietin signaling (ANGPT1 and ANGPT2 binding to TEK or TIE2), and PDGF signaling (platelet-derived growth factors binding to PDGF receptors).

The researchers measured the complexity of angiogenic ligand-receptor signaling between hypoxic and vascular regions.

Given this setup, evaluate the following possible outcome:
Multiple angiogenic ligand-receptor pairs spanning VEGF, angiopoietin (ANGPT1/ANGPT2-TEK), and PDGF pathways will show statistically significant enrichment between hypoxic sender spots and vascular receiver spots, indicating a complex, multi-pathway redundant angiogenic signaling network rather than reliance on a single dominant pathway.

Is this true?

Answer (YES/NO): NO